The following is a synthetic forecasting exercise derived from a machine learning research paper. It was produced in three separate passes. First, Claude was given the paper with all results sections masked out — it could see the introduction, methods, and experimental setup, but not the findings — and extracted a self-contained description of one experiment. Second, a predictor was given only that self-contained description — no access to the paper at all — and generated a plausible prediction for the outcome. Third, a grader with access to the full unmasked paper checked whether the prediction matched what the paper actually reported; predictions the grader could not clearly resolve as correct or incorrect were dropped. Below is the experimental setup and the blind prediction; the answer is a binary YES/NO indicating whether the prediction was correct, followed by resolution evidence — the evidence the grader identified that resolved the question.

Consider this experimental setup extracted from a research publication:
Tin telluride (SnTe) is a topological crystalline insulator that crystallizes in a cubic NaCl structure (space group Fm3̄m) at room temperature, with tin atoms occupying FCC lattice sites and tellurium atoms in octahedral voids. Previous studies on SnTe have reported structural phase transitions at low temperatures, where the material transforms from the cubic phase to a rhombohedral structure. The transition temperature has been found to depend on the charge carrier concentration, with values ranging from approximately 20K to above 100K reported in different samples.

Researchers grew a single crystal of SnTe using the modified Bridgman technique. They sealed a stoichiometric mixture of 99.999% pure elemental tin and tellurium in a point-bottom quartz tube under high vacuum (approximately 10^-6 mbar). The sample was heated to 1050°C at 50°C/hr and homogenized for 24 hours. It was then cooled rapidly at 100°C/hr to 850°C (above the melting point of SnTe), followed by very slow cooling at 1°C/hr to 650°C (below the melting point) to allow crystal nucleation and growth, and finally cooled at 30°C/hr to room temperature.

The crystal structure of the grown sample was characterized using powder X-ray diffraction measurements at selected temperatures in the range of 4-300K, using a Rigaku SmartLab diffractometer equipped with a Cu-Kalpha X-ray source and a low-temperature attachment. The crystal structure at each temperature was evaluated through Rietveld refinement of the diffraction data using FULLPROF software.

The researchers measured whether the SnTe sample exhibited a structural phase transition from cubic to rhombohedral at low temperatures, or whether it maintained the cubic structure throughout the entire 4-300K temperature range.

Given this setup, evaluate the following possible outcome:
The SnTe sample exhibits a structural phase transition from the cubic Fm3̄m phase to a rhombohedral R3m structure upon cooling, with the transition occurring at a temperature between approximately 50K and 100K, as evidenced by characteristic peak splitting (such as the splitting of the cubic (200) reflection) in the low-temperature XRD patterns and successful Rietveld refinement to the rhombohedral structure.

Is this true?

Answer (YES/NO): NO